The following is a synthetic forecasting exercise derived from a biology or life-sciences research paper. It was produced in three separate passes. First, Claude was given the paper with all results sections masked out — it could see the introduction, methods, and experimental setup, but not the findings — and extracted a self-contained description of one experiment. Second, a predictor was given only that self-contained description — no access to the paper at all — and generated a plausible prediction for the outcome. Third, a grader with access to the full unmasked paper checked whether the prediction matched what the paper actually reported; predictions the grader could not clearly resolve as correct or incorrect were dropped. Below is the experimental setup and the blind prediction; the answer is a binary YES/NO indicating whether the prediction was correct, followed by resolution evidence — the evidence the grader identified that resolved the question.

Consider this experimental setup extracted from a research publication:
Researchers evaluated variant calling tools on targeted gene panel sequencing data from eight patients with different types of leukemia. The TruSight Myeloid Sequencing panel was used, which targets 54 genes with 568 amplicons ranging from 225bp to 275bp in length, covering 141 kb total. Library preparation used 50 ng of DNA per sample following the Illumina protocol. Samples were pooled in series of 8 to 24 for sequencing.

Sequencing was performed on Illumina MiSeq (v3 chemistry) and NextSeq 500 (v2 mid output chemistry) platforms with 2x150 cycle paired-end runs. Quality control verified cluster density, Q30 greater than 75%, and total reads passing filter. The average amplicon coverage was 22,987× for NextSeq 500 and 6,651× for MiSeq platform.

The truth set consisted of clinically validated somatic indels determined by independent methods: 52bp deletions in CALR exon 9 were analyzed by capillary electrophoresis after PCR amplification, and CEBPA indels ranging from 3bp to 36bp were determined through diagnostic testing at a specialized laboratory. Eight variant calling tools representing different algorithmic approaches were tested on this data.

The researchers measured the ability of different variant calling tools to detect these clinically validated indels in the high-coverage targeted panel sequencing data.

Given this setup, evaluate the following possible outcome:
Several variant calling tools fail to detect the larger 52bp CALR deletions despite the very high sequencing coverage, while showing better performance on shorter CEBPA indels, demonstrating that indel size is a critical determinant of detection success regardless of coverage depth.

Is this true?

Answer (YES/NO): NO